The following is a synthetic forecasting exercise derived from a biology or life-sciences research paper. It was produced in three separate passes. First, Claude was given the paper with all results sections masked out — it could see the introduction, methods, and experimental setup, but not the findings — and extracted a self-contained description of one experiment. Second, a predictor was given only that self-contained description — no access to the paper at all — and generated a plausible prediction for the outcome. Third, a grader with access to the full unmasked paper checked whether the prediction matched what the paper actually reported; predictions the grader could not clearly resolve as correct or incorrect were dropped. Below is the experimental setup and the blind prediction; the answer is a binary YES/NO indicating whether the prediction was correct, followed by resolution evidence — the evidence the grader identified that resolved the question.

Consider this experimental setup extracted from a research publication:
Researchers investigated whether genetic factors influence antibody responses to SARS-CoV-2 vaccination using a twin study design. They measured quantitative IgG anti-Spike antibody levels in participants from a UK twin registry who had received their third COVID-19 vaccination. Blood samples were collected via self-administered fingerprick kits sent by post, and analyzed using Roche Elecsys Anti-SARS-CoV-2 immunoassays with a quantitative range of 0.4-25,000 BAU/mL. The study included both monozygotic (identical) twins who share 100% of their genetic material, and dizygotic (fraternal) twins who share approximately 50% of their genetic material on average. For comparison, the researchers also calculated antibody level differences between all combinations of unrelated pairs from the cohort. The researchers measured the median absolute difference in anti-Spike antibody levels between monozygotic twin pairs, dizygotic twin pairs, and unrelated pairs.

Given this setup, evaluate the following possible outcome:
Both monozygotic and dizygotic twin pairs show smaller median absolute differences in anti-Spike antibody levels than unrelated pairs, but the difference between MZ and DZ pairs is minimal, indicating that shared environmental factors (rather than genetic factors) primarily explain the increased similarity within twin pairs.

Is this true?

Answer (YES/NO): NO